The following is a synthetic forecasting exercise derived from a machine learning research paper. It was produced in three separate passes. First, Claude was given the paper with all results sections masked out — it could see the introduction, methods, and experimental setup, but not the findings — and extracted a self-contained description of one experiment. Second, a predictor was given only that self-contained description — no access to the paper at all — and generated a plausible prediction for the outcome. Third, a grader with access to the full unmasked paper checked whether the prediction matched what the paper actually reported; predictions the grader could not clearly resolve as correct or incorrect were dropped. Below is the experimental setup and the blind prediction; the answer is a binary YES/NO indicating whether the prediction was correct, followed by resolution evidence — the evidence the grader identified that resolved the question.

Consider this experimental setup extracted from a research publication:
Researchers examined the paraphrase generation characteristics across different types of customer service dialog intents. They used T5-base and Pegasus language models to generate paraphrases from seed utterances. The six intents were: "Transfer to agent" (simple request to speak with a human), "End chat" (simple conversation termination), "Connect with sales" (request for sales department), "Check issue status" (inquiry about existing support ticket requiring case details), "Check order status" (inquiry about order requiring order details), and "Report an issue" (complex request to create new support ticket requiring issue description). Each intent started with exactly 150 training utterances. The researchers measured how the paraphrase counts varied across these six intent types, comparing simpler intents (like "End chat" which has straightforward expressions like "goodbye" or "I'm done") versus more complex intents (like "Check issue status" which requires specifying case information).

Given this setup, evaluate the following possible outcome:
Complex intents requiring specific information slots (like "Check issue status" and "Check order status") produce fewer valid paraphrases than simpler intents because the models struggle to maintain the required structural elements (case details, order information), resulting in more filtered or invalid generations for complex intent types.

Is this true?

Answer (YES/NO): NO